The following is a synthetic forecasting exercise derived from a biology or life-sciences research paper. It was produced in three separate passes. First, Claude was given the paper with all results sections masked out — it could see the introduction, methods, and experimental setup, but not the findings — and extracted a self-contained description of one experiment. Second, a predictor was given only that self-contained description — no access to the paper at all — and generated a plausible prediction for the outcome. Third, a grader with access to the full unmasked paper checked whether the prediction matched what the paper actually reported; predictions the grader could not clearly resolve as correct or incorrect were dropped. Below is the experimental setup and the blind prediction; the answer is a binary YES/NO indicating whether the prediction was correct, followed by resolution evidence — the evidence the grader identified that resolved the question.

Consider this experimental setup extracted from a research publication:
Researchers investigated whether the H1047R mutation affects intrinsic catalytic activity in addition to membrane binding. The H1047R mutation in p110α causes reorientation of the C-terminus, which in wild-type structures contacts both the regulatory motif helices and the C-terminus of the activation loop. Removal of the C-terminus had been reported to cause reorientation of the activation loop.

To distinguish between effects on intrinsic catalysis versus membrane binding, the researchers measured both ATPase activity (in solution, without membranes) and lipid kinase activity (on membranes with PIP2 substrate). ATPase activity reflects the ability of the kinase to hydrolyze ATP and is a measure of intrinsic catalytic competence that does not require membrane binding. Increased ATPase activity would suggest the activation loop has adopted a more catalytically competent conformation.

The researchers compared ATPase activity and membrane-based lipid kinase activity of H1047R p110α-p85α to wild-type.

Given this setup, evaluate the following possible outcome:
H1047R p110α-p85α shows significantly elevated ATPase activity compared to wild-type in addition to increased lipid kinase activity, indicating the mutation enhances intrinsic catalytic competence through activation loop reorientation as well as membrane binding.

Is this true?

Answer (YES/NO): YES